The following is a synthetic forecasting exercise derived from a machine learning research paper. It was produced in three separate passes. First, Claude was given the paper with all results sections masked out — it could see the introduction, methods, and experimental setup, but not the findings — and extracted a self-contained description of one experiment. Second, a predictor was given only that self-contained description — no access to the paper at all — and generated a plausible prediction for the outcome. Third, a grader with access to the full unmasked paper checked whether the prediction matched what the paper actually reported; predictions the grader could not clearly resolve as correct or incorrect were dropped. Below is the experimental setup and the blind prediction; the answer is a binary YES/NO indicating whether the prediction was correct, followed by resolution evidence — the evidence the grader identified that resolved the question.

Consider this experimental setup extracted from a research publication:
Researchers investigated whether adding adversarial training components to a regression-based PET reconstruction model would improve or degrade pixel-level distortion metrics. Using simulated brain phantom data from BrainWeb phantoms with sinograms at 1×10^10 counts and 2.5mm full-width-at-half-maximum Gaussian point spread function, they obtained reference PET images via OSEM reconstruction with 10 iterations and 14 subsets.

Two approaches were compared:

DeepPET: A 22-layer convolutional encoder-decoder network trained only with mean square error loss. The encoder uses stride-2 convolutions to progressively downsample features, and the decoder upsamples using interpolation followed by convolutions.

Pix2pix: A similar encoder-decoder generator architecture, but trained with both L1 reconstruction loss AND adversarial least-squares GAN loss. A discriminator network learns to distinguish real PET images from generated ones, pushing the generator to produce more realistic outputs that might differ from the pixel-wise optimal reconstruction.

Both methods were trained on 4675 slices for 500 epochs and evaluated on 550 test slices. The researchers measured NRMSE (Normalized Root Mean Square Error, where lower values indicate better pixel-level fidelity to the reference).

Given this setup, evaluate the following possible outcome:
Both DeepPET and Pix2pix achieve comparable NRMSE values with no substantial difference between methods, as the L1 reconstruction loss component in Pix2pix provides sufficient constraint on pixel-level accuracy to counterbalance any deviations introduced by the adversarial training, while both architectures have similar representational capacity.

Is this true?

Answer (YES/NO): NO